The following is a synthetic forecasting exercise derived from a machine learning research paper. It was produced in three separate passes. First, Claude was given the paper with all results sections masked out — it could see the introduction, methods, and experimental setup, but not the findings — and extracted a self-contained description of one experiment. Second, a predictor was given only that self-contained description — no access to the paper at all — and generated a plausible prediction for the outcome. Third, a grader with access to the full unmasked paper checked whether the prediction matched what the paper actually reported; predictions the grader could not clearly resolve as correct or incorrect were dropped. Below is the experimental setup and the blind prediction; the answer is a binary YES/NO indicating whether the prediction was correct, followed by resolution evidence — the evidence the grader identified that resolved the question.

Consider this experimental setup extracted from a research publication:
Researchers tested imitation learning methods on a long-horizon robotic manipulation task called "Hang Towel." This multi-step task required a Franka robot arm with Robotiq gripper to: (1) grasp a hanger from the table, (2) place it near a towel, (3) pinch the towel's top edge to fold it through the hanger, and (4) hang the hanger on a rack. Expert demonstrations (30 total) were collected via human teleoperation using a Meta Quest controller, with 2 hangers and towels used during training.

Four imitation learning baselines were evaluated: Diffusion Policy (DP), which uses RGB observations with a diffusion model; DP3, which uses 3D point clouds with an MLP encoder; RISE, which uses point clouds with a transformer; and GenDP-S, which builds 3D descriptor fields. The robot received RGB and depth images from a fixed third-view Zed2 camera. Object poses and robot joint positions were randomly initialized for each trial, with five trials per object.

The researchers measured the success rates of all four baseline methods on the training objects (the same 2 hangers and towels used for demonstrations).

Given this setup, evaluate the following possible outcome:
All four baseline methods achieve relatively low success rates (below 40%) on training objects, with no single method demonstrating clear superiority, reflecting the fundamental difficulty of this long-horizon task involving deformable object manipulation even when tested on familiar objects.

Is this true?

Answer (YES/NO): NO